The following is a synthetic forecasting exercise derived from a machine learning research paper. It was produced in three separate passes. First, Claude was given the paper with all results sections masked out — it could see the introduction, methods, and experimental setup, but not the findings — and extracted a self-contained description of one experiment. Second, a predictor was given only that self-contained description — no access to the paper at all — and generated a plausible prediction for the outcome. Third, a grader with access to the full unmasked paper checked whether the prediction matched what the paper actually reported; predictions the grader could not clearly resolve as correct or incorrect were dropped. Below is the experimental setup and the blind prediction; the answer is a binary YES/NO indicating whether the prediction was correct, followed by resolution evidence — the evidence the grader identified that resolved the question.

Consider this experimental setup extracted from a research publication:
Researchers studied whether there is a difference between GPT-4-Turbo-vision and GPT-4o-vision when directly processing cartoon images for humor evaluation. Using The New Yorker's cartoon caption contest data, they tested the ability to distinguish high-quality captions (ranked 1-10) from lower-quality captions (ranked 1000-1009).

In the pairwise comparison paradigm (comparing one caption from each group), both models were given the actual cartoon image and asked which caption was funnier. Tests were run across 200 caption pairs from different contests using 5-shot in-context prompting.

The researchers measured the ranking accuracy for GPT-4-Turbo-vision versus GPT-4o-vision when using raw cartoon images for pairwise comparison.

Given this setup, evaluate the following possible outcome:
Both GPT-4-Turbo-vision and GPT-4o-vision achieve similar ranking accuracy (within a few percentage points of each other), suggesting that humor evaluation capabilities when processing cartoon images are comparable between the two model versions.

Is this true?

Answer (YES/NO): YES